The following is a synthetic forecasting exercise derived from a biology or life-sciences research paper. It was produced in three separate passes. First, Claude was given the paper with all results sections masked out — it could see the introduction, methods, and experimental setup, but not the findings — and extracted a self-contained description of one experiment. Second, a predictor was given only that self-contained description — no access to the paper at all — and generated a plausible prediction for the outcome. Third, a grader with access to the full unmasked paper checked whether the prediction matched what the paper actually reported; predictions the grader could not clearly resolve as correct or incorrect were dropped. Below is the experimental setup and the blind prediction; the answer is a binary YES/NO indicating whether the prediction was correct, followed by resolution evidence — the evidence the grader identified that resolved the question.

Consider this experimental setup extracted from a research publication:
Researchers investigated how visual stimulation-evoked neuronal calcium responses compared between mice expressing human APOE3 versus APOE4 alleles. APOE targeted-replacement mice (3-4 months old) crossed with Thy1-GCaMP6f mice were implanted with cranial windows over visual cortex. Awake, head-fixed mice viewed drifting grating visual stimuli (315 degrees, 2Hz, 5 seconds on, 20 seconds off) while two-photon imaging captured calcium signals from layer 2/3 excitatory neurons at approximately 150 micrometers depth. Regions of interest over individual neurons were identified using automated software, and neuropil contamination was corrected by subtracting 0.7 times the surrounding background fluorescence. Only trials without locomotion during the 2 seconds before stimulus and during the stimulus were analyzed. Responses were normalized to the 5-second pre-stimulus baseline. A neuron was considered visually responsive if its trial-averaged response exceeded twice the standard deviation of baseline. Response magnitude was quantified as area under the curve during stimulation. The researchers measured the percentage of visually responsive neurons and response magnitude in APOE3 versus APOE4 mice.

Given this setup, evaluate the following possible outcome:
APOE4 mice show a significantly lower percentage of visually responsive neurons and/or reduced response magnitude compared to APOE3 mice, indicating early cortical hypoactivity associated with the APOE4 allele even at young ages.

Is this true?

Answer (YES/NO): NO